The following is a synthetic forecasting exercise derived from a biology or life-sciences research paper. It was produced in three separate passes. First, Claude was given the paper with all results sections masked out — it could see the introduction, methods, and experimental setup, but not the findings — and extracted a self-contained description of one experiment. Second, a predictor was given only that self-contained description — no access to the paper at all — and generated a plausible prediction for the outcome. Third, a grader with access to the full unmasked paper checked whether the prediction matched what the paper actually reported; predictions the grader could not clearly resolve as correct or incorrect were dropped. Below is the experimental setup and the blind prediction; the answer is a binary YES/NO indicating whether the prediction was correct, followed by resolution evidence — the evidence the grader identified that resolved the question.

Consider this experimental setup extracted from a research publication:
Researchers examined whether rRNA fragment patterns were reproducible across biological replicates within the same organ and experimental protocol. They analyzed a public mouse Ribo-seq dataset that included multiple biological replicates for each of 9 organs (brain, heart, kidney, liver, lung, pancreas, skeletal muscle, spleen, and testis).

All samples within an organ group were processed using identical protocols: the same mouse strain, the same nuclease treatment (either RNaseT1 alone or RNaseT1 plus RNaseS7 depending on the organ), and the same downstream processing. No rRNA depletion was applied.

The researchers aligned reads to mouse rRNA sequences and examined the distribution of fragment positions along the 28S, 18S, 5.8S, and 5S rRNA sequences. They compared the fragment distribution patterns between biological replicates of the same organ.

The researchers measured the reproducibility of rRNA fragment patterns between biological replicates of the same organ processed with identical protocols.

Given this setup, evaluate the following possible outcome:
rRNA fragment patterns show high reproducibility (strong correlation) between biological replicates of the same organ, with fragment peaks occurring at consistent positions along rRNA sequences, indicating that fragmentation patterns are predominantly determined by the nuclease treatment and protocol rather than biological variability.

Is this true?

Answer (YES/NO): YES